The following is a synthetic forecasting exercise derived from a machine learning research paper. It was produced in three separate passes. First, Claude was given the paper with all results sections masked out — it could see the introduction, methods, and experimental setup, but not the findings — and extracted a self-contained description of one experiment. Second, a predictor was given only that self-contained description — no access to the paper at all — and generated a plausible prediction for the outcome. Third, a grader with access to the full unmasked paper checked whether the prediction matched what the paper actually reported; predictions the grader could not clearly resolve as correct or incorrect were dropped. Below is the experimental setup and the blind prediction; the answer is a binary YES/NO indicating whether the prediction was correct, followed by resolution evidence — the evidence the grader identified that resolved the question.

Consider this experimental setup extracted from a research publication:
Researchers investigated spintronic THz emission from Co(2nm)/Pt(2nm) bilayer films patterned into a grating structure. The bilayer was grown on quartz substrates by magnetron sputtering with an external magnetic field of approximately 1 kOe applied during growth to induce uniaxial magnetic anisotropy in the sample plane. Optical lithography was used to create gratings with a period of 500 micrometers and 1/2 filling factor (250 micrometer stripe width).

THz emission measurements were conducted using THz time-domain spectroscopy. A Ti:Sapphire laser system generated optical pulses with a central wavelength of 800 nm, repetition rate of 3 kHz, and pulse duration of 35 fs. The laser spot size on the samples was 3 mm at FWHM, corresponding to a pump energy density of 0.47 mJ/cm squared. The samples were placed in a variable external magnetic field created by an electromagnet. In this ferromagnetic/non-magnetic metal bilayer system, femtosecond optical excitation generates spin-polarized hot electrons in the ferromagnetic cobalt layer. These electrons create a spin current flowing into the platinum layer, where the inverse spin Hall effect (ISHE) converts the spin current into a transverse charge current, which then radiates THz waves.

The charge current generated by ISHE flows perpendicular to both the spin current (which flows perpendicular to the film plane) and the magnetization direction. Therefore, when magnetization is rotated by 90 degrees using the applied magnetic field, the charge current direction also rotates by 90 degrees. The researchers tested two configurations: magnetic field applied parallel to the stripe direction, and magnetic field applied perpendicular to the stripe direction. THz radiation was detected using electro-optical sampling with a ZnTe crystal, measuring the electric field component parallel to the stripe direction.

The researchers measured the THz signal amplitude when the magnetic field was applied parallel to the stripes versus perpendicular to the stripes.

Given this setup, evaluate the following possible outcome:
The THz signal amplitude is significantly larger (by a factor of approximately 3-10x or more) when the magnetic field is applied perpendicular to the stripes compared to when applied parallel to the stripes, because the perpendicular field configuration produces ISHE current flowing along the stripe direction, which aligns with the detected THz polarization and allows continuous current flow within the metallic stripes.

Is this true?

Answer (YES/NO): NO